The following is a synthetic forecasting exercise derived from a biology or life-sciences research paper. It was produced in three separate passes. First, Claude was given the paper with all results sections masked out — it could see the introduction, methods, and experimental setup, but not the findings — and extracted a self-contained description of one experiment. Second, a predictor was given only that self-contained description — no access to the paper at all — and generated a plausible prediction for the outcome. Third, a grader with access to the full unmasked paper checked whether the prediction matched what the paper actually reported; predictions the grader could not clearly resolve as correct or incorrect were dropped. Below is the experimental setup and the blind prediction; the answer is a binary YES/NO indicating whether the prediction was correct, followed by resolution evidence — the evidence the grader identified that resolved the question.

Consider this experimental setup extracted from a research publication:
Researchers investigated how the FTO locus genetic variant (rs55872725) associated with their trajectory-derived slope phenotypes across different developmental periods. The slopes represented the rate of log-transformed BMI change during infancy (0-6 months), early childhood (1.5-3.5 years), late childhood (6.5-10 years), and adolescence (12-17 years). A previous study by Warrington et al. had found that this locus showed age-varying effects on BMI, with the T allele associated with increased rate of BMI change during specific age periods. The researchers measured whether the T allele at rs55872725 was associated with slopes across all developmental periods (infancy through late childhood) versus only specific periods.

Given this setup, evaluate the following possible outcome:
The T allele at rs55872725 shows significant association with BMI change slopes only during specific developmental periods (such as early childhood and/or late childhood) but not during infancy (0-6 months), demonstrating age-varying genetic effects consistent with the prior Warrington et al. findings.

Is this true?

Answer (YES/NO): NO